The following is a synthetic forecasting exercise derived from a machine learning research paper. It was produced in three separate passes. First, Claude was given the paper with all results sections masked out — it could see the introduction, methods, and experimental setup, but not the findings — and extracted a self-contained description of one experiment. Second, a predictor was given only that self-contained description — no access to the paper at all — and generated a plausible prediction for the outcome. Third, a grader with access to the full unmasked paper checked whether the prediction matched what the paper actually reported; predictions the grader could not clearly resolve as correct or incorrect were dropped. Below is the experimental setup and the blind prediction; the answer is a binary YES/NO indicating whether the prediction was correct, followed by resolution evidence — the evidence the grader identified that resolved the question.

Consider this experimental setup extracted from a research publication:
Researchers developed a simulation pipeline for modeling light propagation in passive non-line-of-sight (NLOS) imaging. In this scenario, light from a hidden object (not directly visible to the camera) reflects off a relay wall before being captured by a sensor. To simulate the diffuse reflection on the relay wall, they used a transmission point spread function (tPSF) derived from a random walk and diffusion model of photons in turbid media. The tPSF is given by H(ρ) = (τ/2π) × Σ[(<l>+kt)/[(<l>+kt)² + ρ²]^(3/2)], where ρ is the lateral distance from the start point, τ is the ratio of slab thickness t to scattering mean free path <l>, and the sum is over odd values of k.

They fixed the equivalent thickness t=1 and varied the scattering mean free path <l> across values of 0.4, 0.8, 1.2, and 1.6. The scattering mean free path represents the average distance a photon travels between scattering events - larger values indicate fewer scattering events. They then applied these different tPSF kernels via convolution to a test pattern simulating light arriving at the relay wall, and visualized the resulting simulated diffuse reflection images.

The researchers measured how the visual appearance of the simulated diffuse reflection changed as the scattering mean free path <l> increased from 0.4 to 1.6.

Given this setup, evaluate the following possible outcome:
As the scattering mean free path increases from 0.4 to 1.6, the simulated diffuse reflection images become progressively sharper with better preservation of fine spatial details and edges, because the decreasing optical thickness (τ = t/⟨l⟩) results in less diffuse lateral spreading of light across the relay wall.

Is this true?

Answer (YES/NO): YES